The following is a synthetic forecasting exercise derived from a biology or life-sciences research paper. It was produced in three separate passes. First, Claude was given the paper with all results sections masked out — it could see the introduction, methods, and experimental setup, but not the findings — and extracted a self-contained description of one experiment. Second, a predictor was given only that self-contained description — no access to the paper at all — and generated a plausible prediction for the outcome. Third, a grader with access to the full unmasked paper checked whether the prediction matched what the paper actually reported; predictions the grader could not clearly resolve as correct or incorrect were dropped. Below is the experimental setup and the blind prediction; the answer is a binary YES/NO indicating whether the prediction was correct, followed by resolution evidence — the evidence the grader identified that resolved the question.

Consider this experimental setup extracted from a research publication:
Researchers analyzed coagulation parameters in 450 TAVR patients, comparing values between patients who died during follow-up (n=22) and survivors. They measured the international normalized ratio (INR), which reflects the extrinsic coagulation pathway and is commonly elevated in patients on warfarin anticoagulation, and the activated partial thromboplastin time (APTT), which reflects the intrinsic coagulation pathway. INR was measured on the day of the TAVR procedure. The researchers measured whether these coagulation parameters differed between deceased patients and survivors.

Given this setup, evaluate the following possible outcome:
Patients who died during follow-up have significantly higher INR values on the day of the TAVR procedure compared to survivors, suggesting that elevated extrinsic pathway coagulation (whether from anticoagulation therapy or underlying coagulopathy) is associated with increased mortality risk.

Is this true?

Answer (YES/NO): YES